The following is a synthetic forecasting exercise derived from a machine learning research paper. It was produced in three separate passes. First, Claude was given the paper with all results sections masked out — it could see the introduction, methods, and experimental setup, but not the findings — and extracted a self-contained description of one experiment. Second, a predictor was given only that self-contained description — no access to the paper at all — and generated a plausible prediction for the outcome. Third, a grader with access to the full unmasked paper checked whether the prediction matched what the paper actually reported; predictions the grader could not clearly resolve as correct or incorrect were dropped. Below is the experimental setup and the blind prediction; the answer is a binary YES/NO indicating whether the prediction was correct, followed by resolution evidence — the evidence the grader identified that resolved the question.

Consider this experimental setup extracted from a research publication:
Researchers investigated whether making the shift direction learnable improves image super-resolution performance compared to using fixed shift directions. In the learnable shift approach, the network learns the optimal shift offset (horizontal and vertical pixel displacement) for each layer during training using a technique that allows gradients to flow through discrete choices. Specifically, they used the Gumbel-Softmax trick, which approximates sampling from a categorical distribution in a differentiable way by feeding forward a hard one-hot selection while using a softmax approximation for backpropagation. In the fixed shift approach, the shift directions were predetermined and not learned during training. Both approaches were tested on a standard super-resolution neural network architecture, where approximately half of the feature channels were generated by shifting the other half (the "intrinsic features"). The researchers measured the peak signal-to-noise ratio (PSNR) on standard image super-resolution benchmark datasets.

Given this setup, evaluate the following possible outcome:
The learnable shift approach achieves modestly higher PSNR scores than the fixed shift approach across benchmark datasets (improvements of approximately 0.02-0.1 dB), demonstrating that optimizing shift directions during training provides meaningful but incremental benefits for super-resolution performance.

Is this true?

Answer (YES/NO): NO